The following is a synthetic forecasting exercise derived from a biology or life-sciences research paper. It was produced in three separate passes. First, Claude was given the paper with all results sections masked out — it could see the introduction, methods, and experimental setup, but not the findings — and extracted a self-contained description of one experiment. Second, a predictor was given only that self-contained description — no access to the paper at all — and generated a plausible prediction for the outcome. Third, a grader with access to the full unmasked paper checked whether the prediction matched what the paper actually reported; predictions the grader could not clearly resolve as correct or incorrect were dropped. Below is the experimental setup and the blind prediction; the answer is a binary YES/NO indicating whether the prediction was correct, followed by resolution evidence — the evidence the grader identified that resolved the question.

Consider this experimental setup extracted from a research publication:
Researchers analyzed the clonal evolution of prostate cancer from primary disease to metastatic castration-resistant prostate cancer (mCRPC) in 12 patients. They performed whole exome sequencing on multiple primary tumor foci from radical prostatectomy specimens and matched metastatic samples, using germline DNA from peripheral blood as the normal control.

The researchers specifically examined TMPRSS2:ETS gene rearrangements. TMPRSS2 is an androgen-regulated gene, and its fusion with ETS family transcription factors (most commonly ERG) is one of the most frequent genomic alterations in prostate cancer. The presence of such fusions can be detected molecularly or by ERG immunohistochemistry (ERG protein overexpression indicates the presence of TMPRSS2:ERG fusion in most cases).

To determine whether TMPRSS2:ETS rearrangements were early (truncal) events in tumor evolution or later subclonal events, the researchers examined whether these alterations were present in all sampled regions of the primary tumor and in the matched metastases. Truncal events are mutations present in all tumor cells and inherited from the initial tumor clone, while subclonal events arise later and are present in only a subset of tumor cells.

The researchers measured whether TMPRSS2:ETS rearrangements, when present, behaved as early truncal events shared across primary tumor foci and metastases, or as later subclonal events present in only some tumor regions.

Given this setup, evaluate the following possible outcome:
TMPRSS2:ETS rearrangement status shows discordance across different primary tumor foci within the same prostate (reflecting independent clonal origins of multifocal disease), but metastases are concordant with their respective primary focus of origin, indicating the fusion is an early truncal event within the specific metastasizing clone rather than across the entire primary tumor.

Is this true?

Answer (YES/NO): YES